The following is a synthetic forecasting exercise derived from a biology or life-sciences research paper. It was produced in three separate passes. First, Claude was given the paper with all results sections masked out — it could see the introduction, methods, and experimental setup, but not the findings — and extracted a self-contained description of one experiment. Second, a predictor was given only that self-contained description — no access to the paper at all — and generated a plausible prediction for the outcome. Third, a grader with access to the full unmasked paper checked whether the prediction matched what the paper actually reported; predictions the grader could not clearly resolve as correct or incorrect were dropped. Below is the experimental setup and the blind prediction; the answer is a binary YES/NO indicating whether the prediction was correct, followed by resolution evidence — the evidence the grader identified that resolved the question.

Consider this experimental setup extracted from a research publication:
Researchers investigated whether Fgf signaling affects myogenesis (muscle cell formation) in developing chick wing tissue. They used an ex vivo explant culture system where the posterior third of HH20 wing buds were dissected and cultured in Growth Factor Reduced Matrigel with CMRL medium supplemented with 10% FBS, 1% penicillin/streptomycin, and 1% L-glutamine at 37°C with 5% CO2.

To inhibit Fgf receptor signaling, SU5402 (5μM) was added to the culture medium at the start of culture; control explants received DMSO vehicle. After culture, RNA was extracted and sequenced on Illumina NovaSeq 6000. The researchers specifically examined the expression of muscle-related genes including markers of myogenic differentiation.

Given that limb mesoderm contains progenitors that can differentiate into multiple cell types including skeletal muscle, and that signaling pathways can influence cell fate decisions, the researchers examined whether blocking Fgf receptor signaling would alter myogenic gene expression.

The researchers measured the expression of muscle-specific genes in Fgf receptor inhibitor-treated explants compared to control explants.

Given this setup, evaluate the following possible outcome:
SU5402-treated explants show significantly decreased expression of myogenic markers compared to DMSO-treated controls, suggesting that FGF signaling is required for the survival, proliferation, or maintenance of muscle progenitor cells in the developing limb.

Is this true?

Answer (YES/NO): NO